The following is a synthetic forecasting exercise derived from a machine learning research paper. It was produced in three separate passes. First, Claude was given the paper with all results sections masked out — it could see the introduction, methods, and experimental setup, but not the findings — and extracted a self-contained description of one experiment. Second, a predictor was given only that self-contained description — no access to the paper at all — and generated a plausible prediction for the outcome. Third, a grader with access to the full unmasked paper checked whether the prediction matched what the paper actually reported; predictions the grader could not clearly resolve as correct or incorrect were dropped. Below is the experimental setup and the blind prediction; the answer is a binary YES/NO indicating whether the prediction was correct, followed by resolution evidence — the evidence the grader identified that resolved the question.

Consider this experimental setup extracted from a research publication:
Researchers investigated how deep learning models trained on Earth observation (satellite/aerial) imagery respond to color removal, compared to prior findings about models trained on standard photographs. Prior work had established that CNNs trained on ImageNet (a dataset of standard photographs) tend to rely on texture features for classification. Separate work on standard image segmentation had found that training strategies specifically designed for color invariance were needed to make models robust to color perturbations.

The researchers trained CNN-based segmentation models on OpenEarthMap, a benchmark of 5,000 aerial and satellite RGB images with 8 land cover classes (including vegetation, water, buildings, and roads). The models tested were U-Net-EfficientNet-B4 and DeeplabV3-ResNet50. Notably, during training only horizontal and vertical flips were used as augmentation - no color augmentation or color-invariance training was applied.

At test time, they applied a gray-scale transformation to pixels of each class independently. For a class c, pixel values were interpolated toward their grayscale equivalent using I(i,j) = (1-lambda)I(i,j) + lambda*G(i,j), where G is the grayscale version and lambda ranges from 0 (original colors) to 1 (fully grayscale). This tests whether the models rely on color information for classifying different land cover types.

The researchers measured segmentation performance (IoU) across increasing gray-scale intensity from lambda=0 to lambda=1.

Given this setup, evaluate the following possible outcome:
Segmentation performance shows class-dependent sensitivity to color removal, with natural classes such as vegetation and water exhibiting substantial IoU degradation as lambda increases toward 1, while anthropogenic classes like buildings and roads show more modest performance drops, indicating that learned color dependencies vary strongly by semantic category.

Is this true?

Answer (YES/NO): NO